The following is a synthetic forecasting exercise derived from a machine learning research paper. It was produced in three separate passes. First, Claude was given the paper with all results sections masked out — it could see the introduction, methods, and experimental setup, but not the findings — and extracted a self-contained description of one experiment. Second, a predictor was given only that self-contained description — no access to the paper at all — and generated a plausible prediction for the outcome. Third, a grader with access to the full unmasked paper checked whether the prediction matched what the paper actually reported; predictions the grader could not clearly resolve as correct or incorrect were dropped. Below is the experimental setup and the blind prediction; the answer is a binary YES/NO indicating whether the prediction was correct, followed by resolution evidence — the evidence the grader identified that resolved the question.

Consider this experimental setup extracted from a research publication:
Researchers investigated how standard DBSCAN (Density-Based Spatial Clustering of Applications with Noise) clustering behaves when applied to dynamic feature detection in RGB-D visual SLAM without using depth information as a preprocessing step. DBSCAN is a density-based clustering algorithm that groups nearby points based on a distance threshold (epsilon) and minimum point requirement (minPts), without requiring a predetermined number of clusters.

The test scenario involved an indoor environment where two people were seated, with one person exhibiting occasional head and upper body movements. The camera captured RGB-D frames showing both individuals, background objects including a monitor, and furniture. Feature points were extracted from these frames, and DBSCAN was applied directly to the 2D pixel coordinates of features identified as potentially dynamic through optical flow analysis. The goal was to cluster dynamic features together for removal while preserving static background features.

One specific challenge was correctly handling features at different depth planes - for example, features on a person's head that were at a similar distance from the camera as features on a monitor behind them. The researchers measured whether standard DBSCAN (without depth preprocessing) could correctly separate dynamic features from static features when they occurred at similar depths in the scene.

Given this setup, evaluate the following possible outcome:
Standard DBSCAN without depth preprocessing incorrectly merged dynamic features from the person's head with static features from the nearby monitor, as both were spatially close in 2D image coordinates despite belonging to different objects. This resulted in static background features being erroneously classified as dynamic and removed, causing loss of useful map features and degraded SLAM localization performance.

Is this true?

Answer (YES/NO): NO